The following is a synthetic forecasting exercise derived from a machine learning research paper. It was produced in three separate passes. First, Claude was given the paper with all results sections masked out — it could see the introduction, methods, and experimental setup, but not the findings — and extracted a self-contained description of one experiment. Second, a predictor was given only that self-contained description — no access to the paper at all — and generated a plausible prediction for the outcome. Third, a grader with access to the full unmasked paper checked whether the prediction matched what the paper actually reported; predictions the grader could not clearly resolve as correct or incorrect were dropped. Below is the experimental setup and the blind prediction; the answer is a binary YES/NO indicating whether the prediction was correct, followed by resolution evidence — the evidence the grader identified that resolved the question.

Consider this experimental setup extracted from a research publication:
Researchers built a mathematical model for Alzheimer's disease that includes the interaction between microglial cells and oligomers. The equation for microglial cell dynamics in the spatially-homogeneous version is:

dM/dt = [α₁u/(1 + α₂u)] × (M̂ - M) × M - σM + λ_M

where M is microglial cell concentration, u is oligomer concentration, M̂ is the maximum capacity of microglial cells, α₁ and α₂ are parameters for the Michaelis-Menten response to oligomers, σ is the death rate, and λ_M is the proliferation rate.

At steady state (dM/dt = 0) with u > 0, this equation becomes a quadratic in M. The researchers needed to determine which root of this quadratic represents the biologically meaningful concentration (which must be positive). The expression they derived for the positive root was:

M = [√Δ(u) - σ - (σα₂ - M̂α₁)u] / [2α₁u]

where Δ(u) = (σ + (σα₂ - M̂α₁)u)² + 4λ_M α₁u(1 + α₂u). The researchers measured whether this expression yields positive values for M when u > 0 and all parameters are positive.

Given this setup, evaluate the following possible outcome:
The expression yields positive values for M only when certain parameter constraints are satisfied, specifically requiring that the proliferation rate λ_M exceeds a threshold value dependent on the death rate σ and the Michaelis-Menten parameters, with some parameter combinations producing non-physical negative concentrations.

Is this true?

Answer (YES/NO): NO